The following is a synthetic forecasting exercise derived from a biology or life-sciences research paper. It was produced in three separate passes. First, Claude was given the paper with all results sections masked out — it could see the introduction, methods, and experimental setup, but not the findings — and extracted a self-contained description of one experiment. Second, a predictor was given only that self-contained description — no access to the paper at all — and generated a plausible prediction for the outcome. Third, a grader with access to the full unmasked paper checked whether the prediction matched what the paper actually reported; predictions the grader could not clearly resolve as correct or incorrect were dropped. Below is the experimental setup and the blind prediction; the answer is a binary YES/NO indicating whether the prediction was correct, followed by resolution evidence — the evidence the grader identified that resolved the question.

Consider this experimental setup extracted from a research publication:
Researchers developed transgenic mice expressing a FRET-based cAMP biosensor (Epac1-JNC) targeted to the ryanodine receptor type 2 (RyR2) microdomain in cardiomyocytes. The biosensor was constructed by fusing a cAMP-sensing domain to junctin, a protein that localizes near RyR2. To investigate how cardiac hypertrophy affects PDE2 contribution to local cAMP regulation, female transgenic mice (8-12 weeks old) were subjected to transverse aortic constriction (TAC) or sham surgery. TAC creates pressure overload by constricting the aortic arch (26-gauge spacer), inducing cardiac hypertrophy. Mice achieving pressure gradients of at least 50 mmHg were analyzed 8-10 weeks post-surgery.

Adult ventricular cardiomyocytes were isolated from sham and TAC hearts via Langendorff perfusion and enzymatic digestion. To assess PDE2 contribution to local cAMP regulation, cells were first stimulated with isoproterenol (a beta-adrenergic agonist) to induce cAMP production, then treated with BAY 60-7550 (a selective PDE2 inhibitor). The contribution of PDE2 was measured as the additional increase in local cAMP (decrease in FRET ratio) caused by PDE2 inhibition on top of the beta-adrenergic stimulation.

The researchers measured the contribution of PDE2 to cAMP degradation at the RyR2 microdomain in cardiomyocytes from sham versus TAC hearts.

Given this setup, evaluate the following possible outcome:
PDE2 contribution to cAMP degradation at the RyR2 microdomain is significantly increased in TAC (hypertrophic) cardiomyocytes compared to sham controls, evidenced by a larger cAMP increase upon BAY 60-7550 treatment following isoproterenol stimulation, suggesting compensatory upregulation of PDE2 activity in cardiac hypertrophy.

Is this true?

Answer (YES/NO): YES